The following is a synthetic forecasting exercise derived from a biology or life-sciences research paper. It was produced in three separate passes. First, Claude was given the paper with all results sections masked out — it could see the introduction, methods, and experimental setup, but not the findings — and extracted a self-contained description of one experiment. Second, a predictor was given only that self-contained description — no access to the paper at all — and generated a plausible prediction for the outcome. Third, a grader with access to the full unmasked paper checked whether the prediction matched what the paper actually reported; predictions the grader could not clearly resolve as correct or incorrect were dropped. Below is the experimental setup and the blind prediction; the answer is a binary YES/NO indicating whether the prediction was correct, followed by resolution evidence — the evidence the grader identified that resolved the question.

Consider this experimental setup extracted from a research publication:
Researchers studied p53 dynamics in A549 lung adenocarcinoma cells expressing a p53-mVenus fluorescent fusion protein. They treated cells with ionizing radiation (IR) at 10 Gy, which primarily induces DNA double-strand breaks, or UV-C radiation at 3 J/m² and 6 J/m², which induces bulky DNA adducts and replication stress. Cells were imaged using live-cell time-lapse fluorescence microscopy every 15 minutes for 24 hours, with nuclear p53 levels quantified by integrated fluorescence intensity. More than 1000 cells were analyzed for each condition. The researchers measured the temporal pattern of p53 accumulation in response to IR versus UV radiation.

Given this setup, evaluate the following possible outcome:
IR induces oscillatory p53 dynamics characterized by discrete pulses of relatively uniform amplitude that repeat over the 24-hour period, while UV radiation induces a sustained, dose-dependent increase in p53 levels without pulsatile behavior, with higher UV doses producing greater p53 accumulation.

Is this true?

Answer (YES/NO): NO